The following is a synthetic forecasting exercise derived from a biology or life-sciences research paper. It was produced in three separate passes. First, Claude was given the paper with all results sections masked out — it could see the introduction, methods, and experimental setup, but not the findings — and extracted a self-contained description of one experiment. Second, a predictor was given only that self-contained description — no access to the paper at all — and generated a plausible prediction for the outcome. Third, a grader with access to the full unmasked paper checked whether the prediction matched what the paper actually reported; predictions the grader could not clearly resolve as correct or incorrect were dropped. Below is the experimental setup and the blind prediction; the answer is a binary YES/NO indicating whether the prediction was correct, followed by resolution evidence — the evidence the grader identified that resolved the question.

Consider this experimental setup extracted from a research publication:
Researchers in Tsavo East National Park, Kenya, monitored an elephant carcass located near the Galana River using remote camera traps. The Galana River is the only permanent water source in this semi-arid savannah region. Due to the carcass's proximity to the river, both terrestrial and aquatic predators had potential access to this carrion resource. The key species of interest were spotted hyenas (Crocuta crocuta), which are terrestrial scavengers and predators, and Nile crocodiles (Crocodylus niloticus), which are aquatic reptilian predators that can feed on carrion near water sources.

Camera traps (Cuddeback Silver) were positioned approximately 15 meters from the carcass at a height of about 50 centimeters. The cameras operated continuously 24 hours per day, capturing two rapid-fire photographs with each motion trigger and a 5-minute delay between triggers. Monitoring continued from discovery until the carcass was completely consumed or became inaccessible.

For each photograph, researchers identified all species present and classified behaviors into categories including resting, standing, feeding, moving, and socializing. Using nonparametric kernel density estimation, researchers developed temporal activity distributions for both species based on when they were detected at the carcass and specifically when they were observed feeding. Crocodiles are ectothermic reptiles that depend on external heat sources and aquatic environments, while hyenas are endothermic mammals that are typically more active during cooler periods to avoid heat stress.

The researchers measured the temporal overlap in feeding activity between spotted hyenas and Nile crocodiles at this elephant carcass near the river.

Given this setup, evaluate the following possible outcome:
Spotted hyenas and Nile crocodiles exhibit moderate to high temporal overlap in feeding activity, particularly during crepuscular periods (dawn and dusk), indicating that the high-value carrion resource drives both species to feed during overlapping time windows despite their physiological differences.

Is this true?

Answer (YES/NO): NO